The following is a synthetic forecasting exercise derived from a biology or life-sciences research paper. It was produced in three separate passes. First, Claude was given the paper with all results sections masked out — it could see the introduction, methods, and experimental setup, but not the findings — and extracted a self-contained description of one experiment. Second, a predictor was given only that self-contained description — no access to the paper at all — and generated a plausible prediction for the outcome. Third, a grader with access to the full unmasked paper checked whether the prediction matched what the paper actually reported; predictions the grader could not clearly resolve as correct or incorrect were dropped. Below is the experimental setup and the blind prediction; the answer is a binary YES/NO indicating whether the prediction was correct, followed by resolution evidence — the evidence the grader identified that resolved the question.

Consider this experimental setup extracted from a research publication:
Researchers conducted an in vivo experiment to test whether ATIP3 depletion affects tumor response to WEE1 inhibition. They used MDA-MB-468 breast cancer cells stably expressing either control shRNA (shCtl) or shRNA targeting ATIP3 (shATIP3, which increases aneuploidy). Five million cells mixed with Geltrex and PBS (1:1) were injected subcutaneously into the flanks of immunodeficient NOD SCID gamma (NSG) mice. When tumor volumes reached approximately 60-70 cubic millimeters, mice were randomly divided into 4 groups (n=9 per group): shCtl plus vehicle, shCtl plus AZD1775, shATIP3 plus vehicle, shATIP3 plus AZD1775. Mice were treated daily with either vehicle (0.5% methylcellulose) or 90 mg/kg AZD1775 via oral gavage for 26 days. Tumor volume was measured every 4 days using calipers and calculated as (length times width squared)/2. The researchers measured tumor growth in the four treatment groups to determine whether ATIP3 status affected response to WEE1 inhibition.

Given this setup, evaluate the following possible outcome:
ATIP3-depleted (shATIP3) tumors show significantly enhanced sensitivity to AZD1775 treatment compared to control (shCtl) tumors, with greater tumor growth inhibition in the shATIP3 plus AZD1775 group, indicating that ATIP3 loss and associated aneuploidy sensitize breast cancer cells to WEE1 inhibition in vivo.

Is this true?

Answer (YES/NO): YES